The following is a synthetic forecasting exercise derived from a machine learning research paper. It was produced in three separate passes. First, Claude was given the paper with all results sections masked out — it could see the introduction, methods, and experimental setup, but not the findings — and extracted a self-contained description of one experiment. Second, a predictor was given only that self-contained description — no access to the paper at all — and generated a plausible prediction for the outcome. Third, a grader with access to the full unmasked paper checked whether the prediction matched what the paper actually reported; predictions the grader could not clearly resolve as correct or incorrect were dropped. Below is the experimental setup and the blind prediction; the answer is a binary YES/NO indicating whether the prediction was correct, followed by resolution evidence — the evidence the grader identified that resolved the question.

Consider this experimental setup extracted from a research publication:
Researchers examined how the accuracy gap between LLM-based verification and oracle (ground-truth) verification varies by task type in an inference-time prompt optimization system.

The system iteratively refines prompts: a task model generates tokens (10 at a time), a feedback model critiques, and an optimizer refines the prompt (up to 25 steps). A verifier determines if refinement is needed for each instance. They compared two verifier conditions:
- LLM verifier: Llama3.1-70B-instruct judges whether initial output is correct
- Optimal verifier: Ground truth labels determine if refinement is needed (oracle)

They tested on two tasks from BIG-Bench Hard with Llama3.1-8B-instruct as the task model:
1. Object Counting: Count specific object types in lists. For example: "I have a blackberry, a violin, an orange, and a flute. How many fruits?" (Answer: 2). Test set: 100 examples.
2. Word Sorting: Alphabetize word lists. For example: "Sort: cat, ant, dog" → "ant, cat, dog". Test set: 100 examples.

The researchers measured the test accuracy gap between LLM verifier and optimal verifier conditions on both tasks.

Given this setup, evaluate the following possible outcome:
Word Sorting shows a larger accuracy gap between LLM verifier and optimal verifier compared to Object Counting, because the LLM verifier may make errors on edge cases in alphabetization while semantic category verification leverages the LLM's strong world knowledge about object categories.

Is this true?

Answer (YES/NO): YES